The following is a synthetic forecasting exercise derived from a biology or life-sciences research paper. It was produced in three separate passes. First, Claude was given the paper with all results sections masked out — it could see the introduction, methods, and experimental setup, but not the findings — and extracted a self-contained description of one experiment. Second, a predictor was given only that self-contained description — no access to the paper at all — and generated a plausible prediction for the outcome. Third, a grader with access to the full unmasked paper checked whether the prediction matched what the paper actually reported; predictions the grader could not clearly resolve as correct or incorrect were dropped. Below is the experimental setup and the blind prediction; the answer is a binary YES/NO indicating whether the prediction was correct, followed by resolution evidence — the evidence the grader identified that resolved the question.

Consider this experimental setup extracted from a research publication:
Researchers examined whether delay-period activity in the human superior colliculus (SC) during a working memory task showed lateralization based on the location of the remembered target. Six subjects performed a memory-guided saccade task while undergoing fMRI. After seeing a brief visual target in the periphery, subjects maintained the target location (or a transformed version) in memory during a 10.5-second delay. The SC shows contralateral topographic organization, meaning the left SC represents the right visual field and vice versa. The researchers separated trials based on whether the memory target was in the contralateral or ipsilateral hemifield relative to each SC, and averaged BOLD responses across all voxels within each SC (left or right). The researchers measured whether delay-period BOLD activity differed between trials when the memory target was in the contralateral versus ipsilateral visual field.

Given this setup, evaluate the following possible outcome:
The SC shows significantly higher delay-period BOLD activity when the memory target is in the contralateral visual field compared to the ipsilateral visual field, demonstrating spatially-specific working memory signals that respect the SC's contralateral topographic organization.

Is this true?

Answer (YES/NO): NO